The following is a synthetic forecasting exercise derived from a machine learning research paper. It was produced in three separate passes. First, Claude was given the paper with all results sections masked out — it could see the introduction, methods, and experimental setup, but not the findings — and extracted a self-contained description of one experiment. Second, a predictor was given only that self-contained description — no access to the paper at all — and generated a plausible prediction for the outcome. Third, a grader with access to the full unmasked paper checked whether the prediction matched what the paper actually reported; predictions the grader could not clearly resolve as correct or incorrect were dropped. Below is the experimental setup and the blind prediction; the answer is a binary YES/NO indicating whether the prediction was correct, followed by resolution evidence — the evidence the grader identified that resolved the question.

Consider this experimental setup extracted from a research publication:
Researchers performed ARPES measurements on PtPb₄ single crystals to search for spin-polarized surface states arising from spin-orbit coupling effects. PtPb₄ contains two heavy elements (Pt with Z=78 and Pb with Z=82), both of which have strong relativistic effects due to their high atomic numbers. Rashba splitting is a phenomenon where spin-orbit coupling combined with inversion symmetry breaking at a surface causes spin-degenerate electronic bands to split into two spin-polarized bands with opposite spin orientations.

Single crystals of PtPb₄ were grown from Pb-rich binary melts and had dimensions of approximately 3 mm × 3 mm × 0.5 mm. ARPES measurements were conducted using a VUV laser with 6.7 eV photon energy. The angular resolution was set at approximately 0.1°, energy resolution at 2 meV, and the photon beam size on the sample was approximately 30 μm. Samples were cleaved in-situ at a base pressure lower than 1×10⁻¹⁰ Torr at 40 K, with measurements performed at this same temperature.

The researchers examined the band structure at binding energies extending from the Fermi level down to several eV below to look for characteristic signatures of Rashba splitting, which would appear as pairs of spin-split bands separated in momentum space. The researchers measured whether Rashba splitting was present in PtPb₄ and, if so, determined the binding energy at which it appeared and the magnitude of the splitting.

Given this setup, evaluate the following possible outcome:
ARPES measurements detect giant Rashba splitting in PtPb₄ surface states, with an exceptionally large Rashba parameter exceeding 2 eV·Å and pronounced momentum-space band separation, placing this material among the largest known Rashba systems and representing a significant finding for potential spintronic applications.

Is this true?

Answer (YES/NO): NO